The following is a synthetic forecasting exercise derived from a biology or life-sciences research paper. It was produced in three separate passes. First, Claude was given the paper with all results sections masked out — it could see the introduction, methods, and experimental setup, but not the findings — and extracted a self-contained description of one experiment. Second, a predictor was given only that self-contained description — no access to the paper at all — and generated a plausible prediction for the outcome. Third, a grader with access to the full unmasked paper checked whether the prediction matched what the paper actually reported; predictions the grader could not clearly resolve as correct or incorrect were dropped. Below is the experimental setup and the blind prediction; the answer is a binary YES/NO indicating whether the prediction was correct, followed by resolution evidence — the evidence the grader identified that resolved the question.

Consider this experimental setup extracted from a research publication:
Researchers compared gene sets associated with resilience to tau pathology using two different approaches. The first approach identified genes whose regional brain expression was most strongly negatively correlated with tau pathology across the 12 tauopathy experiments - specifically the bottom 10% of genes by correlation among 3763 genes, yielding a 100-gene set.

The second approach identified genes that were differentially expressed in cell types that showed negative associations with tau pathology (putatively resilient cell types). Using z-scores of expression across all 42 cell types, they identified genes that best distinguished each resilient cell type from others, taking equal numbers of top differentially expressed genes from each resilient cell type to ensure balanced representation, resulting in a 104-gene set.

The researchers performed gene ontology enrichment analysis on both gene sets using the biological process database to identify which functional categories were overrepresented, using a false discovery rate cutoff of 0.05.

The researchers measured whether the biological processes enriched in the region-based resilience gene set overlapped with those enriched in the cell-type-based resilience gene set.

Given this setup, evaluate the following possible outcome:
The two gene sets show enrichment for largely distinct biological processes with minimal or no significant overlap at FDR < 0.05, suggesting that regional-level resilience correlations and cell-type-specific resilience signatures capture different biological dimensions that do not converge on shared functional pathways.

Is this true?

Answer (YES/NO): NO